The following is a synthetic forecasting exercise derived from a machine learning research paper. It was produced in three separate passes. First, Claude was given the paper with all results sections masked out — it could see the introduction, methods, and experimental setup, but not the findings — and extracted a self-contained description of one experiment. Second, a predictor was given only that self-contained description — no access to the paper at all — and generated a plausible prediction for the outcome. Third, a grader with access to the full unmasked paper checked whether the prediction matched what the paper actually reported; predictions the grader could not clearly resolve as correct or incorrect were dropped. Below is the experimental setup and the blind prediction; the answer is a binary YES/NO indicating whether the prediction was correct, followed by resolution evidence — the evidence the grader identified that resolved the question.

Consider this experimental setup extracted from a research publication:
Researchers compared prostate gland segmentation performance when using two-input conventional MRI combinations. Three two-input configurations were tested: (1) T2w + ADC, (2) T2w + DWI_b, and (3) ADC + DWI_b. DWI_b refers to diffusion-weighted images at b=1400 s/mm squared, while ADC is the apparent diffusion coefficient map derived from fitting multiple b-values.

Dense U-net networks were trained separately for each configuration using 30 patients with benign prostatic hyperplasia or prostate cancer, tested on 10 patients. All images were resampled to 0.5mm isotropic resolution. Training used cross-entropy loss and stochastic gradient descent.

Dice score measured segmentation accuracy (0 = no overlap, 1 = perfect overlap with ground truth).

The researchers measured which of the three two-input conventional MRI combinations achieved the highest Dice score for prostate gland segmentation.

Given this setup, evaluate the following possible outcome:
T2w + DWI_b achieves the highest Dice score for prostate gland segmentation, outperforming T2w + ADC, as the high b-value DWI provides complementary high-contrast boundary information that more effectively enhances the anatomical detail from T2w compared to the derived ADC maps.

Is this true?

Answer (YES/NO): YES